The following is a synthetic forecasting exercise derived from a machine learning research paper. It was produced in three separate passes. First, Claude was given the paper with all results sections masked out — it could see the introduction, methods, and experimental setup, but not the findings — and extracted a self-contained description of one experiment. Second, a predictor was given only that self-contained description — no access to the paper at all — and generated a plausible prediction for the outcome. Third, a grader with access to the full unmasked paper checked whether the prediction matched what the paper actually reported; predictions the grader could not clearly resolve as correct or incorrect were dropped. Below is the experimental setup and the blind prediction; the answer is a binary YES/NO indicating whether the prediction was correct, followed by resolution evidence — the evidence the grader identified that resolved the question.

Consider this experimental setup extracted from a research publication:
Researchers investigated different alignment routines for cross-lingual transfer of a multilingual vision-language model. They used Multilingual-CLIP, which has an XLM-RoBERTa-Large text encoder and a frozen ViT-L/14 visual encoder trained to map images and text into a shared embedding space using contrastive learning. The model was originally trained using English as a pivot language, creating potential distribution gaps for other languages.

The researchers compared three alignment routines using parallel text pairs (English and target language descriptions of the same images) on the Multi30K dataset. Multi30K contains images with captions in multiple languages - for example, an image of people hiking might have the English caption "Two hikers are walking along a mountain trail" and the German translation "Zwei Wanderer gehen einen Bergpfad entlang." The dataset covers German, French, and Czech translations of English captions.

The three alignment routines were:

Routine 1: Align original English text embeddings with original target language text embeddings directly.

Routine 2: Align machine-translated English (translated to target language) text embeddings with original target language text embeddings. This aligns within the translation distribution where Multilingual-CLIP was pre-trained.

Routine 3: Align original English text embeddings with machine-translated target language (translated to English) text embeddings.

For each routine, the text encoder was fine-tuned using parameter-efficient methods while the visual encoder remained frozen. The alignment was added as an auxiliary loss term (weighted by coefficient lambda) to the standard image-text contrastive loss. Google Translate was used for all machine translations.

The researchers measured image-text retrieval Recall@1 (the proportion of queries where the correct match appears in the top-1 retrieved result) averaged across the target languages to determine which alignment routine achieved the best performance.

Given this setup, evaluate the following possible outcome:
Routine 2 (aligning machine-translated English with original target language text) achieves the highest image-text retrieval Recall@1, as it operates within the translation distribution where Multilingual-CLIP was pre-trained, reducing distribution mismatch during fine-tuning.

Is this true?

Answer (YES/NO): NO